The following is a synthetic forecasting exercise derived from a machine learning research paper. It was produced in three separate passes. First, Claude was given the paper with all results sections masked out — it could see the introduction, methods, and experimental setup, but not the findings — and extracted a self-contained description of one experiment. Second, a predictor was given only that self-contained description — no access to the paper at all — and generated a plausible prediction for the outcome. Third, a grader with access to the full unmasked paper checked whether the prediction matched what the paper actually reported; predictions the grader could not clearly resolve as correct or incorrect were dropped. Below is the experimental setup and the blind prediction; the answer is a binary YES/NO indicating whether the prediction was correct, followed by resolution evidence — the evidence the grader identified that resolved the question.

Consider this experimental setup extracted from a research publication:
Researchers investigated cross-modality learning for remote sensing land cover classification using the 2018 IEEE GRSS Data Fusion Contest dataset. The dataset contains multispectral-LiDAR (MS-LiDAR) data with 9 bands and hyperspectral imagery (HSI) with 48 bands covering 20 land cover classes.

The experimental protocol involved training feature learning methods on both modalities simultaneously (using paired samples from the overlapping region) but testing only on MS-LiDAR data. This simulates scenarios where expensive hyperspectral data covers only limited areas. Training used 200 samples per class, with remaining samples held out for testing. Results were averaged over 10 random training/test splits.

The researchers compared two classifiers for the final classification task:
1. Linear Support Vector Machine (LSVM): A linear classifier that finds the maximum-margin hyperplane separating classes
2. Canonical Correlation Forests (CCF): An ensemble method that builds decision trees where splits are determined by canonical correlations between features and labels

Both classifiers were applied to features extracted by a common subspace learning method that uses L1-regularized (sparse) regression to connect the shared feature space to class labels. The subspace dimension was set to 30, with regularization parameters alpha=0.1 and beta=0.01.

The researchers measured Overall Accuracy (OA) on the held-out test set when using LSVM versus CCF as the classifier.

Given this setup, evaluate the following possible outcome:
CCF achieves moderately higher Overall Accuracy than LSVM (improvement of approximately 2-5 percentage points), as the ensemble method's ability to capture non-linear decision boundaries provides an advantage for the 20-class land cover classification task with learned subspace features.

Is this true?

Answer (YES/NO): NO